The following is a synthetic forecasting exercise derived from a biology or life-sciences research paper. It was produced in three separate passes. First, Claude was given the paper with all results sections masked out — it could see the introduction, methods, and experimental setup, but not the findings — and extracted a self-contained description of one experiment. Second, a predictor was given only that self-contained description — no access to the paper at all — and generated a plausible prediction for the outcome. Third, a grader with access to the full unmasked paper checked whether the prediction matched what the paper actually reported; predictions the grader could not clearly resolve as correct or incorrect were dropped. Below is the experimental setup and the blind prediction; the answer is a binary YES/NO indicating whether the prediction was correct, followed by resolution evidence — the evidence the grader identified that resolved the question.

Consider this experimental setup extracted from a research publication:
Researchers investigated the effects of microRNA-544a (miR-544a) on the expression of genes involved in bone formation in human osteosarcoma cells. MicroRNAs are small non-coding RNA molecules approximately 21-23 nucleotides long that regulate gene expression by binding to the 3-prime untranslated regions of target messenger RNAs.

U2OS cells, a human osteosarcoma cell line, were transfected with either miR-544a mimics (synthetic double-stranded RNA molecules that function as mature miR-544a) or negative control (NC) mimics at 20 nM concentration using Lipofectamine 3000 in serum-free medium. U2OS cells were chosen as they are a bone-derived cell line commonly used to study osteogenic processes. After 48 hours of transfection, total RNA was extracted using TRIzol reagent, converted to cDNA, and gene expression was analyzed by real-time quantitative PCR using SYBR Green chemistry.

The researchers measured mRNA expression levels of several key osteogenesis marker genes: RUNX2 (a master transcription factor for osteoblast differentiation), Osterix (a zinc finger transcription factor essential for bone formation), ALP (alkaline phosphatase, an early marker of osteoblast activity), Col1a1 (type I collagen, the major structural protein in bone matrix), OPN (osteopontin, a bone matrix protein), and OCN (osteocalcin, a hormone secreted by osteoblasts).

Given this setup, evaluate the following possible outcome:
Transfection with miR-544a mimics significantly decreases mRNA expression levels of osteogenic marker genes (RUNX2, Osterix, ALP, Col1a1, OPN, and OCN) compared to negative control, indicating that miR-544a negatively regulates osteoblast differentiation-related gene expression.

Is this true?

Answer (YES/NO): YES